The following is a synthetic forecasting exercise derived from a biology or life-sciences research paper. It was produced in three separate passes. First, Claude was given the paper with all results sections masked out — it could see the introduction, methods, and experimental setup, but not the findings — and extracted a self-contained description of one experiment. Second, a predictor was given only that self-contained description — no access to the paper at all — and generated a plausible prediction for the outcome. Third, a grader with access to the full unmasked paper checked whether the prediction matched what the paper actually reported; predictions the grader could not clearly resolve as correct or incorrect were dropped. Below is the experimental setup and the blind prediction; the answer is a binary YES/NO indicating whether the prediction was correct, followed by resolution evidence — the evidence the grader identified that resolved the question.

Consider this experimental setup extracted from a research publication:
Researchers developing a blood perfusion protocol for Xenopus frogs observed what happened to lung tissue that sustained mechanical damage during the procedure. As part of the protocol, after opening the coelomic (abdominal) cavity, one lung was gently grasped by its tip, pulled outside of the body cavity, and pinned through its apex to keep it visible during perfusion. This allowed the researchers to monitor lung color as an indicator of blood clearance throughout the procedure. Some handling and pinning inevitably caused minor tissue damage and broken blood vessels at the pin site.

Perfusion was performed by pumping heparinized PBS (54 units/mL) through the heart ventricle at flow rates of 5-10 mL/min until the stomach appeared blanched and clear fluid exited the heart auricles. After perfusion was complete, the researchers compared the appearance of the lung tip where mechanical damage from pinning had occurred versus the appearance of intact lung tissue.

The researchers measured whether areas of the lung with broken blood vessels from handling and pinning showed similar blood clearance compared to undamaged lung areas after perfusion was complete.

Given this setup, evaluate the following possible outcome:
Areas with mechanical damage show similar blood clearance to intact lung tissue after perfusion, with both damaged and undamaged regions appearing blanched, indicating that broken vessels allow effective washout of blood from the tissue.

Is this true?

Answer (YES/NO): NO